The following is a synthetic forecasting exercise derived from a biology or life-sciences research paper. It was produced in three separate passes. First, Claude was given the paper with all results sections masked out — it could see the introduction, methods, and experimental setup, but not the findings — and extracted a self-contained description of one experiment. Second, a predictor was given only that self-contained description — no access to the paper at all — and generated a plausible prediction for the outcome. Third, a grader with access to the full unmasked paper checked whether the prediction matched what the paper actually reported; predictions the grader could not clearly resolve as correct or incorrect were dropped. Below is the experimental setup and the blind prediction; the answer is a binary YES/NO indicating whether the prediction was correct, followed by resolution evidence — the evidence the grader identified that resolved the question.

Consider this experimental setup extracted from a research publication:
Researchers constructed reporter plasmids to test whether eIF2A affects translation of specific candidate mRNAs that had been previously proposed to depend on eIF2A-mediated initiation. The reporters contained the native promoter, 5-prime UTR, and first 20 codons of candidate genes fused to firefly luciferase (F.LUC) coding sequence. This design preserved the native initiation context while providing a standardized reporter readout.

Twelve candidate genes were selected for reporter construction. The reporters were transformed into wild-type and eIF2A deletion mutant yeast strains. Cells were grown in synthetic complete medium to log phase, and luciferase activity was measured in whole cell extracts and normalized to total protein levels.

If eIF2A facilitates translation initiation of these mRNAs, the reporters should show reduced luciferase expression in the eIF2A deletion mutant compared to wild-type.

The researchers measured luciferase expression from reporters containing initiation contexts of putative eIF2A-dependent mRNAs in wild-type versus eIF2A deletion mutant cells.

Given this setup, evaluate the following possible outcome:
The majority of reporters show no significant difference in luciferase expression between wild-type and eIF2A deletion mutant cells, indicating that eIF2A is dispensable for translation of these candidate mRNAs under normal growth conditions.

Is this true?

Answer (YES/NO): YES